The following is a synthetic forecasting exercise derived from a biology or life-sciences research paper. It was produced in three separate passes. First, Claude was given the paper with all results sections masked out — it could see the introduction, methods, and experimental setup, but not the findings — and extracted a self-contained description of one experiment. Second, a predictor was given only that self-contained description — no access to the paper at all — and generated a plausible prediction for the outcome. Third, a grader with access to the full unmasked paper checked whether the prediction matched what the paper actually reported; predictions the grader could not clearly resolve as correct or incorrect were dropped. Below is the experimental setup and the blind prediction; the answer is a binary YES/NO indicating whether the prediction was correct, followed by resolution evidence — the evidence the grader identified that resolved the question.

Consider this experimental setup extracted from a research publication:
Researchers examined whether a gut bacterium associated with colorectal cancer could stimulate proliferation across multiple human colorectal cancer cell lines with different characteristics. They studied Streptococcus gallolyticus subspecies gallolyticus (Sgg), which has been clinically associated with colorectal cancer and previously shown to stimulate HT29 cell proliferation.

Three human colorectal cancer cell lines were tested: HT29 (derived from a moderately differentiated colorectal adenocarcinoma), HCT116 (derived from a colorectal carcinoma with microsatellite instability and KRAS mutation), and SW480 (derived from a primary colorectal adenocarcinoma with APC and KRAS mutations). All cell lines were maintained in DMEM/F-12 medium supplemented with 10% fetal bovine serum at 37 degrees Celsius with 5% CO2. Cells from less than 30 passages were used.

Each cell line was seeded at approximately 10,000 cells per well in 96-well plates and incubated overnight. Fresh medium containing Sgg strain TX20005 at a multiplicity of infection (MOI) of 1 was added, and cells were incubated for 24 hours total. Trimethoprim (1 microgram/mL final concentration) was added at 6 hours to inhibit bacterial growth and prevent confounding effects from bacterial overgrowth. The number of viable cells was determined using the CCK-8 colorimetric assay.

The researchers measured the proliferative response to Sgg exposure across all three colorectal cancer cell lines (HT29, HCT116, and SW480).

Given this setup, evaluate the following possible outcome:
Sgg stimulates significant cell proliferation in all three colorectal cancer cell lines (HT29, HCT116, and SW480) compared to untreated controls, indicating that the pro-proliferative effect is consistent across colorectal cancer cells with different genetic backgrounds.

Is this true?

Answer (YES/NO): NO